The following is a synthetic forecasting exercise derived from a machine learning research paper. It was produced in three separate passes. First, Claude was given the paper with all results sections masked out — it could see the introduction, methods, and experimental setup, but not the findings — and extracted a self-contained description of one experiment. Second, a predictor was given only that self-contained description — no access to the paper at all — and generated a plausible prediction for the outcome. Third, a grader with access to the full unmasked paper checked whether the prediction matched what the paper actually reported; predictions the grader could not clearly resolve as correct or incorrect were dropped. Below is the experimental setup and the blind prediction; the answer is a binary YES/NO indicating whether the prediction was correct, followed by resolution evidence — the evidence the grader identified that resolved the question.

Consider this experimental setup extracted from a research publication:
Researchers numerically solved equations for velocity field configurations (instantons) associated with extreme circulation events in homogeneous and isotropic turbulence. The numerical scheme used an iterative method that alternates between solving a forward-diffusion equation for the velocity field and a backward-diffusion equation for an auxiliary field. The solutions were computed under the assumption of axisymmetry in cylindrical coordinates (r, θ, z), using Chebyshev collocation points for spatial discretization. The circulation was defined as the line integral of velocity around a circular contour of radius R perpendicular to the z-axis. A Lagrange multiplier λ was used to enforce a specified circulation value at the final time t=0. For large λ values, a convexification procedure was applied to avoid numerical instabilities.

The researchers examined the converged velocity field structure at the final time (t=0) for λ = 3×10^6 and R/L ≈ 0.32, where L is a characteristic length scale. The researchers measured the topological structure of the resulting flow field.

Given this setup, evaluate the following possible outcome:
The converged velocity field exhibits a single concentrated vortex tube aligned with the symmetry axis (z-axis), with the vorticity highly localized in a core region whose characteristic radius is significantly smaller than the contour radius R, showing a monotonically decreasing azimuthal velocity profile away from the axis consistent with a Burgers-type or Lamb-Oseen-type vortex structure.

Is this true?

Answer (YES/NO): NO